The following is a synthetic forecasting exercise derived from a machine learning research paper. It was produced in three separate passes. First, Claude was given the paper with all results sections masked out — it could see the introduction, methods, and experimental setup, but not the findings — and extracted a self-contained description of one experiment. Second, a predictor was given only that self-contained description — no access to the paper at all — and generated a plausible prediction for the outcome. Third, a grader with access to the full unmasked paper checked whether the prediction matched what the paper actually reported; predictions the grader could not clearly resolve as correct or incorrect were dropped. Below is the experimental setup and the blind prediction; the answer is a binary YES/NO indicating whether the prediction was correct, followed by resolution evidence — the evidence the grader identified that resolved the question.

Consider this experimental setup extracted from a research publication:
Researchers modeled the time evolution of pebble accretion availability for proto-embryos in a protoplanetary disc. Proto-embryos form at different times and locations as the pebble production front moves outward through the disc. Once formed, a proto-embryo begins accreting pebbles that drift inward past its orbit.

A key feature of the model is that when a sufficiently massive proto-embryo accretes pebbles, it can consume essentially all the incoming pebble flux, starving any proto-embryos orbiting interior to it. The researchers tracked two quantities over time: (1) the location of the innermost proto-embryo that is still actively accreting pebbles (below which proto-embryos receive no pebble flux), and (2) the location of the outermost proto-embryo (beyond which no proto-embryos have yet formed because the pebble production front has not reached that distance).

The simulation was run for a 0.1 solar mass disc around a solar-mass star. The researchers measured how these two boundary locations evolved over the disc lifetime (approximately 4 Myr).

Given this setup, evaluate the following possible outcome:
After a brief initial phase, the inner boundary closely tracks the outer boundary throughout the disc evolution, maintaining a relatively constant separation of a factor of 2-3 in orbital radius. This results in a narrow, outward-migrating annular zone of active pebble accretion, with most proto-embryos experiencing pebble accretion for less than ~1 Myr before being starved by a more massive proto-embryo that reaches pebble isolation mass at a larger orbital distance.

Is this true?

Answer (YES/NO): NO